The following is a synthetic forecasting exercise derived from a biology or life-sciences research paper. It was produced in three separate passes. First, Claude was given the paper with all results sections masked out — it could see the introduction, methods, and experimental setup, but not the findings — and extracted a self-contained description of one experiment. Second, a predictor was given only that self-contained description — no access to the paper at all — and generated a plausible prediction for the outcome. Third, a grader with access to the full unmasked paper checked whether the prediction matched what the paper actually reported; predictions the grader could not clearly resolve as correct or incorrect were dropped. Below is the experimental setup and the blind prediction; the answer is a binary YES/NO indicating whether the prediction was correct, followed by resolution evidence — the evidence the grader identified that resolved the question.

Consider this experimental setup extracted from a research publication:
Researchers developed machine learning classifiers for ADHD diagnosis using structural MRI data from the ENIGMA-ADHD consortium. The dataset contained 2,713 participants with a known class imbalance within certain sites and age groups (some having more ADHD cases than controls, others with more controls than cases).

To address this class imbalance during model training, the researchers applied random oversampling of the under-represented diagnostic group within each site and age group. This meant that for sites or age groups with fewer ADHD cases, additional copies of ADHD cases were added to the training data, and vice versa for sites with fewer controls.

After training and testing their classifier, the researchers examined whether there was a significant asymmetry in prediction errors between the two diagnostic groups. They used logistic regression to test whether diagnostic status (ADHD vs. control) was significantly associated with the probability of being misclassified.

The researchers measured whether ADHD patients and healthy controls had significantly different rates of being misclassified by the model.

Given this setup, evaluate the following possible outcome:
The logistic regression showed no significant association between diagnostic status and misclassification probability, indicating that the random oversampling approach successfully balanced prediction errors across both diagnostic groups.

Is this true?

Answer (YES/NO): NO